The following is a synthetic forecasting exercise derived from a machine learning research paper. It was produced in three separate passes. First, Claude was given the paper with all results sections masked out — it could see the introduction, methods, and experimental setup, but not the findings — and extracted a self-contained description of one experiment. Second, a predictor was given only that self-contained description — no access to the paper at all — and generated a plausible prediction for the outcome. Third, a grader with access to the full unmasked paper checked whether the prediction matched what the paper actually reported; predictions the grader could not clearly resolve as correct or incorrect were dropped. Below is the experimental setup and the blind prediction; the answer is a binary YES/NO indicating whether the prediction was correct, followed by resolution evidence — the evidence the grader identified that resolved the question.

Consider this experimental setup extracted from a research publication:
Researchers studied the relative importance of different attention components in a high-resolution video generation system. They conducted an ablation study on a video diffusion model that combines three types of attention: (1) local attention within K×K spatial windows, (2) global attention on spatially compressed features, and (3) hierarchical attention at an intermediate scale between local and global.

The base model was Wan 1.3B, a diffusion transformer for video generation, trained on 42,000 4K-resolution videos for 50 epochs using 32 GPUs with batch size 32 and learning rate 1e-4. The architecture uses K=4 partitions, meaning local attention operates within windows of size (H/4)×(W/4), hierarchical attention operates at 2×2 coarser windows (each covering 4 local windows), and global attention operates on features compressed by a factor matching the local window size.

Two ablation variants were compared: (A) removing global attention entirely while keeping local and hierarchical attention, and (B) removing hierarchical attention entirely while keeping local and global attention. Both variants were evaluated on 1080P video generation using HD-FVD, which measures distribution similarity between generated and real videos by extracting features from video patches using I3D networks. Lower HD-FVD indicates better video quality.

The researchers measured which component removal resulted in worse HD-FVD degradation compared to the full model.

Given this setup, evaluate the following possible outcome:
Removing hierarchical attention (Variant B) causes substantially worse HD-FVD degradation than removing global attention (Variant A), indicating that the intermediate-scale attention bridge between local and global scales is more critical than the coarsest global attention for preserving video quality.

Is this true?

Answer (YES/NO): YES